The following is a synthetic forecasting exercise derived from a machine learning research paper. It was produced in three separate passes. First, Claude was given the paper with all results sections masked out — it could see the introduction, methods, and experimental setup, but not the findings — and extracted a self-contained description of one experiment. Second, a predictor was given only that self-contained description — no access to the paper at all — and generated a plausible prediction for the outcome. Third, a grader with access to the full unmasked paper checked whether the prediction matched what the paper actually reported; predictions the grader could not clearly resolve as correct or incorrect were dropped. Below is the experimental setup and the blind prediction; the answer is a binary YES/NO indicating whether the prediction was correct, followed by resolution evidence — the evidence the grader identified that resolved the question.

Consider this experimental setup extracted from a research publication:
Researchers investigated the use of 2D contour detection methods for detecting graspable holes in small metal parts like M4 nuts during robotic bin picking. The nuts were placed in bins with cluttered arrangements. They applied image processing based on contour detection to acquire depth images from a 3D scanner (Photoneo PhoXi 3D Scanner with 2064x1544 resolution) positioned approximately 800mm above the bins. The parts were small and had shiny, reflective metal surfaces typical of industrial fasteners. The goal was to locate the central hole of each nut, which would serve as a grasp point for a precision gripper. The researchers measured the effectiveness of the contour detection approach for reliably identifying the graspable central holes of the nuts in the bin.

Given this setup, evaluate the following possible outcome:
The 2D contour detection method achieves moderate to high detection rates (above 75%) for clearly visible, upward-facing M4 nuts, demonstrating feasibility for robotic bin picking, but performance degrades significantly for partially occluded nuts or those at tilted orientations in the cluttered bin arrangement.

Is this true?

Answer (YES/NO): NO